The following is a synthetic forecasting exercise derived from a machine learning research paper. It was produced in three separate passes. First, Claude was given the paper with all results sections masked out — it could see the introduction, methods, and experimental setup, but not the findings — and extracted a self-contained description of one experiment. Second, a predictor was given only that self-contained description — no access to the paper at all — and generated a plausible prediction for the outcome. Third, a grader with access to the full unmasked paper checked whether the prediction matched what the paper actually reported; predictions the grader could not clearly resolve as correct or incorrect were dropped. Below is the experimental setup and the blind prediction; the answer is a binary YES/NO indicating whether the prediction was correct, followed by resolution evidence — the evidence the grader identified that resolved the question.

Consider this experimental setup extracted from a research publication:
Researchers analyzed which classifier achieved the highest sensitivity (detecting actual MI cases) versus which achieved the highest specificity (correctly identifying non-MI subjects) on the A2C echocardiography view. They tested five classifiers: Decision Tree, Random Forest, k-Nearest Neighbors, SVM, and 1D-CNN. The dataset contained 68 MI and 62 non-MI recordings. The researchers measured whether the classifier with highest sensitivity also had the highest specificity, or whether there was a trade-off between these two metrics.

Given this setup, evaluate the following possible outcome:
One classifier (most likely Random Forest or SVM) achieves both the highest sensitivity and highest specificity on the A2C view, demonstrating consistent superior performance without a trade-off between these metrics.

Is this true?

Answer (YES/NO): NO